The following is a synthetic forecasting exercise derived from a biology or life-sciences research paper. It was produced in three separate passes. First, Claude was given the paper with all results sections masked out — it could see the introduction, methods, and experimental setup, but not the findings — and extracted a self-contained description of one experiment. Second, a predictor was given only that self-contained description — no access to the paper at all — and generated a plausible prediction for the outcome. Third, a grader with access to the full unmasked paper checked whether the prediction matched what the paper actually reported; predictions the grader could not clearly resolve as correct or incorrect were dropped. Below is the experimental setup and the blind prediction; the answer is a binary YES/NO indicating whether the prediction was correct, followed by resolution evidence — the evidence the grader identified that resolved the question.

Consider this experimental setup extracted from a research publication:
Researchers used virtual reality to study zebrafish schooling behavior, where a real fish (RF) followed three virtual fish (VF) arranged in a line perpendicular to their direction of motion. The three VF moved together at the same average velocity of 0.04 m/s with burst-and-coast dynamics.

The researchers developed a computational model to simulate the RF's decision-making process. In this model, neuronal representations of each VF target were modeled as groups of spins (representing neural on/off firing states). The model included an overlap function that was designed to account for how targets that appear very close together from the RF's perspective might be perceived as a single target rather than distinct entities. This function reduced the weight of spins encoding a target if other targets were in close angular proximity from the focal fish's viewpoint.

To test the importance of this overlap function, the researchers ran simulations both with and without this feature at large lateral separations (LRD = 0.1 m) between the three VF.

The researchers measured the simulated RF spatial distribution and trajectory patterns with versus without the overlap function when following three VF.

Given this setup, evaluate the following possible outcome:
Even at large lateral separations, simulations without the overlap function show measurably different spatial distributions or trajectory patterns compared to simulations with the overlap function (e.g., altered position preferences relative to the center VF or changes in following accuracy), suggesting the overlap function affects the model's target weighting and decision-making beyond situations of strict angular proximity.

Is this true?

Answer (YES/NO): YES